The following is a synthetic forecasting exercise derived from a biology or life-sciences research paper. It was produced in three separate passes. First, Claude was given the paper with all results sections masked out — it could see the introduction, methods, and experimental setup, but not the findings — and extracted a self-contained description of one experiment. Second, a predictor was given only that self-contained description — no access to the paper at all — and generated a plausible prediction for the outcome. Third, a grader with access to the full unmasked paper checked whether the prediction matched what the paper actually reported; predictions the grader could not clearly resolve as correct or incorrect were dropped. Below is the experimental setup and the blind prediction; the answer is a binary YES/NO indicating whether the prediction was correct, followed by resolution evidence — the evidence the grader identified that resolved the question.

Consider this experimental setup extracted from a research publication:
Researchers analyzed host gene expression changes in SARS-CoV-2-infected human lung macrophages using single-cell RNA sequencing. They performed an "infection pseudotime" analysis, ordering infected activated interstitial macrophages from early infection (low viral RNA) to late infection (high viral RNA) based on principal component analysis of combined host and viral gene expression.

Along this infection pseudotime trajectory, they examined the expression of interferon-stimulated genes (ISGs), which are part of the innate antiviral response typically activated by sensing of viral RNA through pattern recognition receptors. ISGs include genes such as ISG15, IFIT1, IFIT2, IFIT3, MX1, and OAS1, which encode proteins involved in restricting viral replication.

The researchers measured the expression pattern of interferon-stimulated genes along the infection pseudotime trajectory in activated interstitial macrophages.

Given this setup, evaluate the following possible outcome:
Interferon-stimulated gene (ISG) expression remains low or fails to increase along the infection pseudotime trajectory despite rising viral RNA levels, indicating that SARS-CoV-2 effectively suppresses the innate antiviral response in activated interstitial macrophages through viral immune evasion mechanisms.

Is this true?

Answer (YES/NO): NO